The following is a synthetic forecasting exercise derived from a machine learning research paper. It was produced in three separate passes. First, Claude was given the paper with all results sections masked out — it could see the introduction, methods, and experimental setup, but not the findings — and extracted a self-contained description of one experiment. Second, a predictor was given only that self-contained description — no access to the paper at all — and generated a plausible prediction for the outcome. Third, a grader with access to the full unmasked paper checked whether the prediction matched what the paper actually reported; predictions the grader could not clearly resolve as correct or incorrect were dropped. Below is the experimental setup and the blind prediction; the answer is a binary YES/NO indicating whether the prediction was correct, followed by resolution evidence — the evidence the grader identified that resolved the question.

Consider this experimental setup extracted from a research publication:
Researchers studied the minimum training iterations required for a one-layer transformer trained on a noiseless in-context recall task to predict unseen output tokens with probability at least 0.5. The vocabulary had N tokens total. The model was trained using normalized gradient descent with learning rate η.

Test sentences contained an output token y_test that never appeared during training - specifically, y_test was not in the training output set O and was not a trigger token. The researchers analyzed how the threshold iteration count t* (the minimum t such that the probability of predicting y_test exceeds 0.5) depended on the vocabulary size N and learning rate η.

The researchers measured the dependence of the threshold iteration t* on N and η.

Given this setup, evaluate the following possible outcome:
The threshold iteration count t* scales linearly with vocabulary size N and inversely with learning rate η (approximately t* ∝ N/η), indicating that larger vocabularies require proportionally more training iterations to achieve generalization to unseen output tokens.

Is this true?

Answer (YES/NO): NO